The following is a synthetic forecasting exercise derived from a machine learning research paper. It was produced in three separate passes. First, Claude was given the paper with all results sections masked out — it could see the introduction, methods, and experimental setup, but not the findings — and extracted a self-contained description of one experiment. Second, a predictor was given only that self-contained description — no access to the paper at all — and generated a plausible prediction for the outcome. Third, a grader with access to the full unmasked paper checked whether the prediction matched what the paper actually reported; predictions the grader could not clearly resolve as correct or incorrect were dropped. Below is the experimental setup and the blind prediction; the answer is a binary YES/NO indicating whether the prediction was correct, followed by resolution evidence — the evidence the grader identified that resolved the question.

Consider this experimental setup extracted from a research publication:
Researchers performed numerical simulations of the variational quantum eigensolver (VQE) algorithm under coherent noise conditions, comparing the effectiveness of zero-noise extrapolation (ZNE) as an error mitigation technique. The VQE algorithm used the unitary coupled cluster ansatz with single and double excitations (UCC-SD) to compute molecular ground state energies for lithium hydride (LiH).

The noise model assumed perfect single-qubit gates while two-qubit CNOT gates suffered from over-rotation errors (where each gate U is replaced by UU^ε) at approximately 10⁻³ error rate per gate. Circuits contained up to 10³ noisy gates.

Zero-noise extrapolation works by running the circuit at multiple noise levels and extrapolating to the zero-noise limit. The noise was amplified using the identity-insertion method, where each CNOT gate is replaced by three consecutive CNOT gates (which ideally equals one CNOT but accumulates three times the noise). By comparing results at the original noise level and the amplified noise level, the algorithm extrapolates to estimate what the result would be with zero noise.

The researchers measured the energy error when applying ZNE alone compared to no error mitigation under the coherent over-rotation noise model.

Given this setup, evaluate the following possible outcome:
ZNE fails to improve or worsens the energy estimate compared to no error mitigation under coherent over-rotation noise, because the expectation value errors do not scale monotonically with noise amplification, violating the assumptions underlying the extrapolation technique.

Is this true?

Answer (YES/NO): NO